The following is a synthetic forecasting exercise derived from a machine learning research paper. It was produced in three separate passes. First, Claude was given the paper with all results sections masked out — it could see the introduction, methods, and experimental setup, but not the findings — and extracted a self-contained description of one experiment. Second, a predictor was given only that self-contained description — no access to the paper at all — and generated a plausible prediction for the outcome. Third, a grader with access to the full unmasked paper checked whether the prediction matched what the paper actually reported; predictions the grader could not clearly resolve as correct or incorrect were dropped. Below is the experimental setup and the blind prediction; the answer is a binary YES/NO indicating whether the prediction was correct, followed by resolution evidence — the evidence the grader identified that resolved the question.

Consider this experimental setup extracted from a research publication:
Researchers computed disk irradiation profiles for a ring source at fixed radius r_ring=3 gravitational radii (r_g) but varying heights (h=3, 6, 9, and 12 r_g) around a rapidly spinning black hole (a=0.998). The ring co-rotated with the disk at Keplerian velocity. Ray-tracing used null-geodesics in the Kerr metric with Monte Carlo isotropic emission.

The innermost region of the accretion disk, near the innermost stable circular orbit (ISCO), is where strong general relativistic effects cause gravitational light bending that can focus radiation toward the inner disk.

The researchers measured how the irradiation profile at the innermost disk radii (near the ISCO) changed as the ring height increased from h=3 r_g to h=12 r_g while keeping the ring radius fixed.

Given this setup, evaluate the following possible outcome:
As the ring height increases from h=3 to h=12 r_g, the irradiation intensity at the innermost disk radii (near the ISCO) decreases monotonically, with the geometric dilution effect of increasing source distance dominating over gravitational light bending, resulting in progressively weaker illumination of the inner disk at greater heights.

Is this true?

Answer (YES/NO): YES